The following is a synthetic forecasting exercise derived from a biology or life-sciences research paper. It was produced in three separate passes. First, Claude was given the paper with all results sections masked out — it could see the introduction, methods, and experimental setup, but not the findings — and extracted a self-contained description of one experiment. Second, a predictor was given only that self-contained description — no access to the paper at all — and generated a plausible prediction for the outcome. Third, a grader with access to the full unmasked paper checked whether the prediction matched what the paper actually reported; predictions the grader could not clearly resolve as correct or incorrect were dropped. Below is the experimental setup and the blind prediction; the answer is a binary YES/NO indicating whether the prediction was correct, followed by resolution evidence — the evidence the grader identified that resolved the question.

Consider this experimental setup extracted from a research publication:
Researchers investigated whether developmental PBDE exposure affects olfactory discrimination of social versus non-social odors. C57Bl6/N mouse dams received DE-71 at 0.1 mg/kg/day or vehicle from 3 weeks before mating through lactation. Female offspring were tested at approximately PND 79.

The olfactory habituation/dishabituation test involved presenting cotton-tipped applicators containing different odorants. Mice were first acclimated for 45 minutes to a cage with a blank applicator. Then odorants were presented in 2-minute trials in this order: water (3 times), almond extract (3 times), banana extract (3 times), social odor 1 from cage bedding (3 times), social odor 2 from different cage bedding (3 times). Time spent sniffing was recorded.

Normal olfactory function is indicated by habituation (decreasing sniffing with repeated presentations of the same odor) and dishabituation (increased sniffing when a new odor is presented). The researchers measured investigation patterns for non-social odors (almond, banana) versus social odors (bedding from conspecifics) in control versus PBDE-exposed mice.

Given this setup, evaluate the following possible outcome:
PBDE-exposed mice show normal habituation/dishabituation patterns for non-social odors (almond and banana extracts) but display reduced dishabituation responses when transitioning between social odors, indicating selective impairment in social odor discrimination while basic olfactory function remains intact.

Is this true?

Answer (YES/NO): NO